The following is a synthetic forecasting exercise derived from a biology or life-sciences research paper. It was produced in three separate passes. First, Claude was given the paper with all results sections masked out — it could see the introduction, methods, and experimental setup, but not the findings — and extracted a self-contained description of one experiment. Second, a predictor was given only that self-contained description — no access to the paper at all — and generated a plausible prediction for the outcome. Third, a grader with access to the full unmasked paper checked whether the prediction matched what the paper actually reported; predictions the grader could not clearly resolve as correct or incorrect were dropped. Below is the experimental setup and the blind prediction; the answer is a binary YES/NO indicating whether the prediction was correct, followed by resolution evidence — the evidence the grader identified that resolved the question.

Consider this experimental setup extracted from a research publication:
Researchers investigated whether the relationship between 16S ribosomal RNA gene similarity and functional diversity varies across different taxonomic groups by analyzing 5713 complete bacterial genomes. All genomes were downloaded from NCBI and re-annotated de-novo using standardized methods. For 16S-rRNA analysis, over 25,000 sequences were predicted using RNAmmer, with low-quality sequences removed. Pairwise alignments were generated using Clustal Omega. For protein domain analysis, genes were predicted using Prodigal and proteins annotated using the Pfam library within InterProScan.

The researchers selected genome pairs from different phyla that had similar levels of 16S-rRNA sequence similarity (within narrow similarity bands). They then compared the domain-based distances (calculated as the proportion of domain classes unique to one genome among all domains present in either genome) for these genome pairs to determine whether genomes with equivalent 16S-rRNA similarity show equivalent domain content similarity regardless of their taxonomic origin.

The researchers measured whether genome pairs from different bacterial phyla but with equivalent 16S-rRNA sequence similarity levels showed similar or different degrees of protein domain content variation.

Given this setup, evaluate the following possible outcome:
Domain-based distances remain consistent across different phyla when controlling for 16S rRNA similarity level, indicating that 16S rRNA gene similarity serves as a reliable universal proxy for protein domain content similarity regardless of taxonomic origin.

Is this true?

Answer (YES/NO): NO